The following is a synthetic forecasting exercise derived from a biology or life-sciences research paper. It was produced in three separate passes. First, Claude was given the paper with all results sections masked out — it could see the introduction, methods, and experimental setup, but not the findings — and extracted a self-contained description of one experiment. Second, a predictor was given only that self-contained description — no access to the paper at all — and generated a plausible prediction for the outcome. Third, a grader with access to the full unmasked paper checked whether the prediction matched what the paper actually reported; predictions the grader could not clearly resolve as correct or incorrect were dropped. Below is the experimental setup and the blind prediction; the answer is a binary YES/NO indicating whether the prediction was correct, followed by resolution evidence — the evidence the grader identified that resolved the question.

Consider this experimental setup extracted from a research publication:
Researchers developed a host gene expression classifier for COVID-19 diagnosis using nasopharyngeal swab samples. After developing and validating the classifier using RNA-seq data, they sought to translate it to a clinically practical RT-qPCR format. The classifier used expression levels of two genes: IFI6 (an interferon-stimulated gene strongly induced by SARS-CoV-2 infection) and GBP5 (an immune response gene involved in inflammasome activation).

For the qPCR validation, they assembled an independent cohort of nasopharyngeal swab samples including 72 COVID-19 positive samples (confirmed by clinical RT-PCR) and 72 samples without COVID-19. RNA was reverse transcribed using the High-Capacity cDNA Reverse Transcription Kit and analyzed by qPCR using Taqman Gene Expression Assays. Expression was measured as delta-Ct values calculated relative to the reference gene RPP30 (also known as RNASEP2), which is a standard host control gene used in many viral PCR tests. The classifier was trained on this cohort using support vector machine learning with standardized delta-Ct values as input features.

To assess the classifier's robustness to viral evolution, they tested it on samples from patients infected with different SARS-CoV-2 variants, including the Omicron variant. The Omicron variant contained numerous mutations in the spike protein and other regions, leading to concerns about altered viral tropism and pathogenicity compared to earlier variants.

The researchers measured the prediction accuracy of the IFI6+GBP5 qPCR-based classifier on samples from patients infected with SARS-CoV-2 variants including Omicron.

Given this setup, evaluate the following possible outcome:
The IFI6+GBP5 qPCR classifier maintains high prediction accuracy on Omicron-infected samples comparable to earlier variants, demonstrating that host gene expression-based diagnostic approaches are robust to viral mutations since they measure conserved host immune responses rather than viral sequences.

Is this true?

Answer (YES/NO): YES